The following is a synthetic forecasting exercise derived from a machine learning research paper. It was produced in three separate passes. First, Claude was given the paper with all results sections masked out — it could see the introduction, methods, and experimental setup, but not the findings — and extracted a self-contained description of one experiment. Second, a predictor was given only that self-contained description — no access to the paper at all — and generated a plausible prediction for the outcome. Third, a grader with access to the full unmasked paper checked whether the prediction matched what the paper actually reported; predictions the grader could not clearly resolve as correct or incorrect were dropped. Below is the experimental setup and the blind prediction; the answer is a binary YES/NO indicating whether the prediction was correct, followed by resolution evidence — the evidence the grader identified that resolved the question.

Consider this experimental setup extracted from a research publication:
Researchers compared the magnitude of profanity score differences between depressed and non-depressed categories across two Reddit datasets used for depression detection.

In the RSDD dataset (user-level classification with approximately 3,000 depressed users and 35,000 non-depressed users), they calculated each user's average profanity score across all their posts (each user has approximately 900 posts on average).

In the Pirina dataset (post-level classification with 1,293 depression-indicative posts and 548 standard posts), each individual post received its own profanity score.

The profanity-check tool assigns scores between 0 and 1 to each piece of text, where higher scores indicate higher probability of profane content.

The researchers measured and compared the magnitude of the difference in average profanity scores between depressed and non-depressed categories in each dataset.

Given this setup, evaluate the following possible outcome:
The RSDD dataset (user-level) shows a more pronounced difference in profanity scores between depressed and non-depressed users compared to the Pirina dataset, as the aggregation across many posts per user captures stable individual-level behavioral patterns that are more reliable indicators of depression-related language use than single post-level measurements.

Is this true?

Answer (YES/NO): NO